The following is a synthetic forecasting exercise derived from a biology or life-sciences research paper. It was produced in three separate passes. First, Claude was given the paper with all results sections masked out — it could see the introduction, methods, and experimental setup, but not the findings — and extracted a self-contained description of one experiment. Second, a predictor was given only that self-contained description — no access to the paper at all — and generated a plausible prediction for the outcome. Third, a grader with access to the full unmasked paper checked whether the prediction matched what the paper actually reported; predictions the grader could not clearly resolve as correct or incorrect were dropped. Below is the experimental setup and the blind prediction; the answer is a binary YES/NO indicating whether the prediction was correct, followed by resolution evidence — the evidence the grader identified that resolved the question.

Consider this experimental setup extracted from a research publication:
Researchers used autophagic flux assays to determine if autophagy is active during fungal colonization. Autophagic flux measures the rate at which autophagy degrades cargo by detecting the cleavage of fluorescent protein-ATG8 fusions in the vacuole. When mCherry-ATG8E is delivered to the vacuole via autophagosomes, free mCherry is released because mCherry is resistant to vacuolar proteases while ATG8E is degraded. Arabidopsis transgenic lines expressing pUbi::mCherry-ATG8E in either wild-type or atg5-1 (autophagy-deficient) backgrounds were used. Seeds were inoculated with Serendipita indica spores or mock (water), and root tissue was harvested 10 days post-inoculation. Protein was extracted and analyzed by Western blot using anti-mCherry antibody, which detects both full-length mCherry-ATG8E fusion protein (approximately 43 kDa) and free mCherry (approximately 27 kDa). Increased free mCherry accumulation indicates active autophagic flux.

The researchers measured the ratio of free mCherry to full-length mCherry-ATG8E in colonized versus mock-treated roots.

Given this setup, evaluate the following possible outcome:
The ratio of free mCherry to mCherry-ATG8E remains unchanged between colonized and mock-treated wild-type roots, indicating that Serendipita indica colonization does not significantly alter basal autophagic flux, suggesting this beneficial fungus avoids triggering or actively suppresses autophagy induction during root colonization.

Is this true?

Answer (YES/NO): NO